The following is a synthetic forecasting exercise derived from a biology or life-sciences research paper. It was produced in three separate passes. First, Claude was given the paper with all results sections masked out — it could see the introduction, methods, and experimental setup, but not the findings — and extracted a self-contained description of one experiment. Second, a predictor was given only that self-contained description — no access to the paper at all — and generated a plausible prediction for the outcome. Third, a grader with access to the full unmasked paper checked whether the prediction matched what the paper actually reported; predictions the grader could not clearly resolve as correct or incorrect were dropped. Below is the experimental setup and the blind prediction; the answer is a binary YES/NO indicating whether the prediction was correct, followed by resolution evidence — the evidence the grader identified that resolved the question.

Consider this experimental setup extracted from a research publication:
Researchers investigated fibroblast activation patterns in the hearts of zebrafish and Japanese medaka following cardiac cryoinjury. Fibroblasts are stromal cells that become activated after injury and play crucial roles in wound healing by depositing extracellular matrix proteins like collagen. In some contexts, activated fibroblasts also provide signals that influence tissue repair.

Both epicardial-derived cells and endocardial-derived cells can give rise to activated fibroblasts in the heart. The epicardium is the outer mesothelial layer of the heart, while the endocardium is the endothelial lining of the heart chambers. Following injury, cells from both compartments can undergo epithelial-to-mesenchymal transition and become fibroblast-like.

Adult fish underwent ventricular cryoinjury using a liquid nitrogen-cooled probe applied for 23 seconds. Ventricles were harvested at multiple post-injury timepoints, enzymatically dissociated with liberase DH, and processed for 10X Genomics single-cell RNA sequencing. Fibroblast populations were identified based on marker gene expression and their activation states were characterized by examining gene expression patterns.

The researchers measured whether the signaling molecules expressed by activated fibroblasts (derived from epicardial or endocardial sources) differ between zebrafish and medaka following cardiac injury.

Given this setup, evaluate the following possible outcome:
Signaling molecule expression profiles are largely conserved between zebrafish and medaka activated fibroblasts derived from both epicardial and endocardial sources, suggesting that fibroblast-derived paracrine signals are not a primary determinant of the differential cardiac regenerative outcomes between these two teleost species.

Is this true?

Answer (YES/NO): NO